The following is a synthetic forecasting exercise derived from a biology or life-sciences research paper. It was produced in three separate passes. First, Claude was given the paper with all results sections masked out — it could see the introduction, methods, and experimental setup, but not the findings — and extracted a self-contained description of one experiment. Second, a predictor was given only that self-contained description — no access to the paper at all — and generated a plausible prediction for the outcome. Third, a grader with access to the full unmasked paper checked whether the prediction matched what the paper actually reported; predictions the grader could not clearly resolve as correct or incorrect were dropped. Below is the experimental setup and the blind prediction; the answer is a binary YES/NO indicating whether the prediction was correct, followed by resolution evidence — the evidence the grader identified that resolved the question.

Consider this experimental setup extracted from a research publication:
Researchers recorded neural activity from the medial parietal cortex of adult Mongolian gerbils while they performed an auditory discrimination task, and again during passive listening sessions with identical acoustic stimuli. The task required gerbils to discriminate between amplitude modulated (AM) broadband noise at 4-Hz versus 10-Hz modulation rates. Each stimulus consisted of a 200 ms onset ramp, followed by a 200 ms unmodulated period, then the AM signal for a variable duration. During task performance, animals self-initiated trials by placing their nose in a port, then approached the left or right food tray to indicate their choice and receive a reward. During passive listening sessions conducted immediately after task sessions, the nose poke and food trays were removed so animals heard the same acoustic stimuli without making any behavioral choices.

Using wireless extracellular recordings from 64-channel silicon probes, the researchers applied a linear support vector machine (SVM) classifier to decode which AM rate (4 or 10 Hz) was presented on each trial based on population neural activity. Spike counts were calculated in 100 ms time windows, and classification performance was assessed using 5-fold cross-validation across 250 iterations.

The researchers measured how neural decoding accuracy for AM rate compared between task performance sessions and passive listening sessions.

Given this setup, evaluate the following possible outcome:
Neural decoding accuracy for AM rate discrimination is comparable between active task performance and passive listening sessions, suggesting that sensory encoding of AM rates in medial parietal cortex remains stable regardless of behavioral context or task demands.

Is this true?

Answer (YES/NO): NO